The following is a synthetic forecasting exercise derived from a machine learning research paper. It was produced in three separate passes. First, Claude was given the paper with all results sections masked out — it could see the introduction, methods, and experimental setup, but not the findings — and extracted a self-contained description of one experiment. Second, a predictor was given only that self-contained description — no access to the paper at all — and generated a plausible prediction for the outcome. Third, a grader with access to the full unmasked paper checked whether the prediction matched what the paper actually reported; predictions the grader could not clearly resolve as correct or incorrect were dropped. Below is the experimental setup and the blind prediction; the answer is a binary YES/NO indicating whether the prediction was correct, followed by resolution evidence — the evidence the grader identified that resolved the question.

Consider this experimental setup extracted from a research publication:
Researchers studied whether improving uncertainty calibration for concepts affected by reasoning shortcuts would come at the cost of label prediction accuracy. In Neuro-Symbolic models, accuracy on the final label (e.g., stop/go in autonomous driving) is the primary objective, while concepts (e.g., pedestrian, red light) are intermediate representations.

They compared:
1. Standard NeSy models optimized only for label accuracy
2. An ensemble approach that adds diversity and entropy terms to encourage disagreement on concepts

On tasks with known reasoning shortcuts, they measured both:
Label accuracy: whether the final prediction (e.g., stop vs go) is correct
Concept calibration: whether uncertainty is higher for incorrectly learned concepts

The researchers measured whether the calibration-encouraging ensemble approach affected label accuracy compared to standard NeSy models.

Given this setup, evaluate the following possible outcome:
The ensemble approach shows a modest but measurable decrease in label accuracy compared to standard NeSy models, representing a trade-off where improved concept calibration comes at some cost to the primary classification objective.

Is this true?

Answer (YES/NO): NO